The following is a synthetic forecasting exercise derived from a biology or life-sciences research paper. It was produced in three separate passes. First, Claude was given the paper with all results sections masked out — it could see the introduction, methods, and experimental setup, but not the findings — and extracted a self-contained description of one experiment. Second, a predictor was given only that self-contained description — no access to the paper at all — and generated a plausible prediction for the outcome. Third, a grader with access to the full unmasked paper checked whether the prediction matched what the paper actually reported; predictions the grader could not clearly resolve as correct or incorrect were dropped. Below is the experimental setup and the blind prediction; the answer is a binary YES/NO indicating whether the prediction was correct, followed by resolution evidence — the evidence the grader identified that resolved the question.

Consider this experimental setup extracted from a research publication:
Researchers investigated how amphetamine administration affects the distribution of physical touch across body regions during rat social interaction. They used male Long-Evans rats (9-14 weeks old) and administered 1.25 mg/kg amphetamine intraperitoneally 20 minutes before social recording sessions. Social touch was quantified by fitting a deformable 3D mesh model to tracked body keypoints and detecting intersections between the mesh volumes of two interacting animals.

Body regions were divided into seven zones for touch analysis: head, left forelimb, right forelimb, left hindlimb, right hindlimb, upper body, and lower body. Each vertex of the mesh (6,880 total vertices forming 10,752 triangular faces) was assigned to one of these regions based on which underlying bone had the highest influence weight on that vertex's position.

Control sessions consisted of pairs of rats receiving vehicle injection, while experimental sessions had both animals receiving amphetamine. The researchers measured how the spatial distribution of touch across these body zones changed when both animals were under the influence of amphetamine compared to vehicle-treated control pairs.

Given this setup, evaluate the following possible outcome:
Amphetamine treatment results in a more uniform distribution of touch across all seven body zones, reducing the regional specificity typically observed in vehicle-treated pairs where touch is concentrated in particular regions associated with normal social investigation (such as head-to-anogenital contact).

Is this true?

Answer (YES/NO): NO